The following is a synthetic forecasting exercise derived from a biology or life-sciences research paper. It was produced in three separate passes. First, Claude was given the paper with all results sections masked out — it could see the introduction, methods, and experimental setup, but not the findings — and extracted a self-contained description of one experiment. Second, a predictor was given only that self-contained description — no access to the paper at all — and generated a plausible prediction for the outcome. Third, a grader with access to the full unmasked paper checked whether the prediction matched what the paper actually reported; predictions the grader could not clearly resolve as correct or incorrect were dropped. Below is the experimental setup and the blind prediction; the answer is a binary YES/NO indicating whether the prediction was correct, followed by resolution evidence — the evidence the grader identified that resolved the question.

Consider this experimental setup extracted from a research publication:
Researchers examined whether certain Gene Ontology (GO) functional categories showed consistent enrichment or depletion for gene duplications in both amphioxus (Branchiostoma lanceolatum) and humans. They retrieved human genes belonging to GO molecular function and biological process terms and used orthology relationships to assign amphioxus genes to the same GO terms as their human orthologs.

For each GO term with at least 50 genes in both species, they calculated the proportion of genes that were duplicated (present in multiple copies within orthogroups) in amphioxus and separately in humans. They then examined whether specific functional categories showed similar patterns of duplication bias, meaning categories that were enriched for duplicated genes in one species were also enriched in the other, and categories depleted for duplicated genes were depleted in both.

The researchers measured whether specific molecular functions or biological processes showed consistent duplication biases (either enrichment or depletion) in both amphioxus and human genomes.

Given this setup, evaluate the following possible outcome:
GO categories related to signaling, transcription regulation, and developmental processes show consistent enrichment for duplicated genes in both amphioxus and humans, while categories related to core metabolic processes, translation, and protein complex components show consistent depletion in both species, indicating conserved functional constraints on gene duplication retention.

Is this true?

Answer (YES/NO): NO